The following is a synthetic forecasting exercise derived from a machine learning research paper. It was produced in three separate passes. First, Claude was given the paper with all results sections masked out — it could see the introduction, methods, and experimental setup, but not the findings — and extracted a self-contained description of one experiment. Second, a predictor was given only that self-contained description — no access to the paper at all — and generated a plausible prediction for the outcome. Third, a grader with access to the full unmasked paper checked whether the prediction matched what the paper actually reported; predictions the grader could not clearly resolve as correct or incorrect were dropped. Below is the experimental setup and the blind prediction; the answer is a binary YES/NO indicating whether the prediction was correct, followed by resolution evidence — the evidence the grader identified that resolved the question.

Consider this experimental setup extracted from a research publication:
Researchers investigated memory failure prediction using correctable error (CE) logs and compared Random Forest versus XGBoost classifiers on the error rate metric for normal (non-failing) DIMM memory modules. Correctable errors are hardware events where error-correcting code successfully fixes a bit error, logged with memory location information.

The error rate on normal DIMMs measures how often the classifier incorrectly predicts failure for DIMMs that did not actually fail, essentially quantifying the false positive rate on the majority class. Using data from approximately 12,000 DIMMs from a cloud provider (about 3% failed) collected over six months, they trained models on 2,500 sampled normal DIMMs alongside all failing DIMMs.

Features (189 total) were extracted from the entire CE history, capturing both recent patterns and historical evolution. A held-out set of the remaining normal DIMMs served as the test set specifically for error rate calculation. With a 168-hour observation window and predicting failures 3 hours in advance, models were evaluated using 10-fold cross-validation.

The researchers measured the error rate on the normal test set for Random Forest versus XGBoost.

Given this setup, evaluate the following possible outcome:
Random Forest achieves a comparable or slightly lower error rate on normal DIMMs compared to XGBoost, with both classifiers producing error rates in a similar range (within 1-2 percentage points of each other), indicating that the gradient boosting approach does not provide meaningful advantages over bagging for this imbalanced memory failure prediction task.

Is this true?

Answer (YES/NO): NO